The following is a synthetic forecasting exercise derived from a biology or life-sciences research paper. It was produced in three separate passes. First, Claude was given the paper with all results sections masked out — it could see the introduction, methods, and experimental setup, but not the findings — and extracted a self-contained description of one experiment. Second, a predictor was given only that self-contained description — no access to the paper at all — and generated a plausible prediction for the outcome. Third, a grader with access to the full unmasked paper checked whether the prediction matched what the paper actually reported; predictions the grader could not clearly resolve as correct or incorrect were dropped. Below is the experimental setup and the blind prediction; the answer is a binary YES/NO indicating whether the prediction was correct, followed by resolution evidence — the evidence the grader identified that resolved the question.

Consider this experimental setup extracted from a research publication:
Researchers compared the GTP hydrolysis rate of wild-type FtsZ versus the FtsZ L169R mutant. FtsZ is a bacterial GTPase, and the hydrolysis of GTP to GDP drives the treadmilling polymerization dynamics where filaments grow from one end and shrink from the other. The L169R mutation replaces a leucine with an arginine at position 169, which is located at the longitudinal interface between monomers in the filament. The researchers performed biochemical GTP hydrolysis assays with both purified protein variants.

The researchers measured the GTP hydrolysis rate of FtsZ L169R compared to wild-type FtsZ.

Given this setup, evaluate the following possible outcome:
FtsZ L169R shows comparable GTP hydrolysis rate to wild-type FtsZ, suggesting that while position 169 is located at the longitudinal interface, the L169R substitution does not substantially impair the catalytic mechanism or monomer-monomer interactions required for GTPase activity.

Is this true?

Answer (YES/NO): NO